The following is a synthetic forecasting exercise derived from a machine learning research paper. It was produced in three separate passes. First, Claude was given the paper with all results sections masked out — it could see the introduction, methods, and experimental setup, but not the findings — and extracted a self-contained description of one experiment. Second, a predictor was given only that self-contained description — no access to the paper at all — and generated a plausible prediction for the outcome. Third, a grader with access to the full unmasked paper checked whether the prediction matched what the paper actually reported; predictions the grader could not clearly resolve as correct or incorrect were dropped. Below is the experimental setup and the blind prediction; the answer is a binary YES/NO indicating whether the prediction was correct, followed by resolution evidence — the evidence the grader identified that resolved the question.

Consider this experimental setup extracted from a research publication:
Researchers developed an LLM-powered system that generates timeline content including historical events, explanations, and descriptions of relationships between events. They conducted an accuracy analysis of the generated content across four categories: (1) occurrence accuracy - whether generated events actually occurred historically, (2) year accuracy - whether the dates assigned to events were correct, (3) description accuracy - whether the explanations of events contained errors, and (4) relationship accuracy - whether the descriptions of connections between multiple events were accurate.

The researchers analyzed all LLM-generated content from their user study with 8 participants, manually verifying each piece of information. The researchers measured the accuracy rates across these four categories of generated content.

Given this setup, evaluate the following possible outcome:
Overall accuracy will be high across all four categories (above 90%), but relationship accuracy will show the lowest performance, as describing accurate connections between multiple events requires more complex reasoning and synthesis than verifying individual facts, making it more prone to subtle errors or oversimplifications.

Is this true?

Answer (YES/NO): NO